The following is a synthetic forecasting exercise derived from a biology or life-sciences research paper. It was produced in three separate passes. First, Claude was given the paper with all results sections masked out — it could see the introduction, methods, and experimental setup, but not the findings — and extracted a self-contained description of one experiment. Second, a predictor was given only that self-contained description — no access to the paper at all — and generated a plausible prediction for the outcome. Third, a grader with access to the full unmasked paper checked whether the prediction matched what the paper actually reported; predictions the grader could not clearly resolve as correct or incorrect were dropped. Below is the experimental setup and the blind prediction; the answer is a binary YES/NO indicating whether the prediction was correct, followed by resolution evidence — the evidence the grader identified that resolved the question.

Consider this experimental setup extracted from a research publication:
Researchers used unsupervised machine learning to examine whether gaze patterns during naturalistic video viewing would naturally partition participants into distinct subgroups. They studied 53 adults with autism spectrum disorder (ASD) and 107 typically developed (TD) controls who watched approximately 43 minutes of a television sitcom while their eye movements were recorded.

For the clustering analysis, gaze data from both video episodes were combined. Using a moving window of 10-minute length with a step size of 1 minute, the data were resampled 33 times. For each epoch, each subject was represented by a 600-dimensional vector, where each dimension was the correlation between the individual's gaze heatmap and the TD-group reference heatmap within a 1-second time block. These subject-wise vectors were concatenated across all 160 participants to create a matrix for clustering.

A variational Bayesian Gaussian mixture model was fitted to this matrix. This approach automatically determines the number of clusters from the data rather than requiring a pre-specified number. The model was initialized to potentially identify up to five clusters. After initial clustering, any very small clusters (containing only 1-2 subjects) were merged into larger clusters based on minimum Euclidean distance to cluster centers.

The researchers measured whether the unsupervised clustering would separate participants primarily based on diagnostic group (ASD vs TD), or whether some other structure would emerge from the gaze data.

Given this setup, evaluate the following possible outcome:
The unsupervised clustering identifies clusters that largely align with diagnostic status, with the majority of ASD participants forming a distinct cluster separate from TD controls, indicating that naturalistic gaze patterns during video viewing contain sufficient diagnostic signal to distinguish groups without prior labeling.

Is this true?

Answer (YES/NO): NO